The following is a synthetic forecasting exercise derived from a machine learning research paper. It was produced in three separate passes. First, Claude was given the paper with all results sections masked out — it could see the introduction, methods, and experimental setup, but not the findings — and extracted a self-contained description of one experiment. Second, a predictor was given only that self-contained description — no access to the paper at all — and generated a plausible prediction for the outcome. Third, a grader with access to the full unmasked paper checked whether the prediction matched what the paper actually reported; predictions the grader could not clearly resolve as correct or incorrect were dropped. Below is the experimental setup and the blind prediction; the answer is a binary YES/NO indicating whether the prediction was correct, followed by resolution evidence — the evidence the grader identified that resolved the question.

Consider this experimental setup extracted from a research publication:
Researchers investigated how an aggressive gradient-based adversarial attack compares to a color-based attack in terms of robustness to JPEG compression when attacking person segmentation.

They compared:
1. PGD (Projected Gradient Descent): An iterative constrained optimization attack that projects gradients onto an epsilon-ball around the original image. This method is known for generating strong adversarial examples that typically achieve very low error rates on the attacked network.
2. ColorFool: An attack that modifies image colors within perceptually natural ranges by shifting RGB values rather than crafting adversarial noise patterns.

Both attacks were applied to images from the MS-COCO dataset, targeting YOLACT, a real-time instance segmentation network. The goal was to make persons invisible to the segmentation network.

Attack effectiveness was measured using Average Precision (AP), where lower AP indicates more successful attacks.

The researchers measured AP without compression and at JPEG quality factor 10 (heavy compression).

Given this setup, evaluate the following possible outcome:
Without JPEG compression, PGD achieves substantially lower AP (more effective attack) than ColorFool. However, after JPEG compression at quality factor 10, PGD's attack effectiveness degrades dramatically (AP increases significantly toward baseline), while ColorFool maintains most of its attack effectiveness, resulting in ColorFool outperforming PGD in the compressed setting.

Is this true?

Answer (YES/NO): NO